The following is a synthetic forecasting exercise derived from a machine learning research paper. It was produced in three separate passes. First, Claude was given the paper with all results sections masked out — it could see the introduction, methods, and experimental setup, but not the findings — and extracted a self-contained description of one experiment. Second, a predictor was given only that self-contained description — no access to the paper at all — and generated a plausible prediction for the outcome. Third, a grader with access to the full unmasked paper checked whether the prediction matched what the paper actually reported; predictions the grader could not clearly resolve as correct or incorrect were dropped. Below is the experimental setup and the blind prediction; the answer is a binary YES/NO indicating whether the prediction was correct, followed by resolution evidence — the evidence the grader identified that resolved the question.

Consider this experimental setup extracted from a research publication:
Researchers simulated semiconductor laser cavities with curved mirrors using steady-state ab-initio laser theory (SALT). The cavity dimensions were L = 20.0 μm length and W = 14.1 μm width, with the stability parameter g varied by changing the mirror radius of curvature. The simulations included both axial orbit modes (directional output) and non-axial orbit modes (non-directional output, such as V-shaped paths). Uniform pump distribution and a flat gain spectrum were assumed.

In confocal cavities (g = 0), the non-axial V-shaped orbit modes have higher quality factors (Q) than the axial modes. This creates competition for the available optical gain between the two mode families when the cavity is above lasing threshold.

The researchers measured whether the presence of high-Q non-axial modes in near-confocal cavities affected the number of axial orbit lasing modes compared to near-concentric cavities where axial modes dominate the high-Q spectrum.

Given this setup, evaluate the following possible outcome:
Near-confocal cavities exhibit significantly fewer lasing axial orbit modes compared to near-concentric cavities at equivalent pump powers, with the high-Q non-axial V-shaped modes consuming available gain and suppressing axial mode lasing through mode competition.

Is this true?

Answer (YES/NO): YES